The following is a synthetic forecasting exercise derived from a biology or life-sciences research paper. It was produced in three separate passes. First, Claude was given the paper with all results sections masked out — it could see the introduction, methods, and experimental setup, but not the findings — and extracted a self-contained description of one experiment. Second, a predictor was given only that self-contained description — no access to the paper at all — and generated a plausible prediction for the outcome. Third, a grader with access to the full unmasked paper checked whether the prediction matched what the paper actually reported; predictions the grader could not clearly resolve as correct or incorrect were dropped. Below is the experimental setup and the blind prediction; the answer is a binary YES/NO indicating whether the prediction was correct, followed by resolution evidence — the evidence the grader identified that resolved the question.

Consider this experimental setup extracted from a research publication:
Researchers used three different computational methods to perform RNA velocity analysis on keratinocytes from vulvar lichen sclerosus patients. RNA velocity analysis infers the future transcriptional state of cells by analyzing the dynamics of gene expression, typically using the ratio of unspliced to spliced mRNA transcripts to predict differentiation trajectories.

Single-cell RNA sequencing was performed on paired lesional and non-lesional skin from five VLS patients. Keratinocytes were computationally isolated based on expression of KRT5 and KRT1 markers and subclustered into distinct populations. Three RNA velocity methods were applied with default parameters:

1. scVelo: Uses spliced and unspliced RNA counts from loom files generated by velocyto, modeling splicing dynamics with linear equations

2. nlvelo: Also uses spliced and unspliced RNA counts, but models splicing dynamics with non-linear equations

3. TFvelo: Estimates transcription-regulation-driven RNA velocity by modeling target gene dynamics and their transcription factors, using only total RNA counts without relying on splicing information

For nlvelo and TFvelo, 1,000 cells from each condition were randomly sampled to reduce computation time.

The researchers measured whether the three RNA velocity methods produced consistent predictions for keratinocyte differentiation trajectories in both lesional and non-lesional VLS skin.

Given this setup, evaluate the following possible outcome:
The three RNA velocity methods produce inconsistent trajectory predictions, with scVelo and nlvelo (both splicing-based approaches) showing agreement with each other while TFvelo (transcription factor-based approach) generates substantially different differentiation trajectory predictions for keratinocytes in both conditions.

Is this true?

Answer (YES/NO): NO